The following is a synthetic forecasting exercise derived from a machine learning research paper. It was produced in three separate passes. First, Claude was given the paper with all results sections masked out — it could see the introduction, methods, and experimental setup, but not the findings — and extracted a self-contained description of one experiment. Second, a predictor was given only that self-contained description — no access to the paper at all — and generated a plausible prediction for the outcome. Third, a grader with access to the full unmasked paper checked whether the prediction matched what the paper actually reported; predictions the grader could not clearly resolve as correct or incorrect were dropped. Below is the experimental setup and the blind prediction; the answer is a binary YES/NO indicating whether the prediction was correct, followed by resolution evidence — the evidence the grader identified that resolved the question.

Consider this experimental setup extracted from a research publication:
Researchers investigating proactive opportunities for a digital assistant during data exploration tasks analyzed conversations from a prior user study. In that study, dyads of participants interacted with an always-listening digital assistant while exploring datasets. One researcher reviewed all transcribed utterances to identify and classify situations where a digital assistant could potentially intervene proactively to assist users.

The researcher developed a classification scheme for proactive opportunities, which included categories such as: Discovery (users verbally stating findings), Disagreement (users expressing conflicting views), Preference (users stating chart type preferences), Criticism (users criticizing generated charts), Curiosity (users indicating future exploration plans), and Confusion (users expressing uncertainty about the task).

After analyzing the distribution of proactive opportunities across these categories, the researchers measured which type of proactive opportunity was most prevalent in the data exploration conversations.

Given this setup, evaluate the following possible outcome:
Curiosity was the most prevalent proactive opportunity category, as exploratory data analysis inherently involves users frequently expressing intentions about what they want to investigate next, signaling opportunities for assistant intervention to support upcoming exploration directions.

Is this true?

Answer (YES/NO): NO